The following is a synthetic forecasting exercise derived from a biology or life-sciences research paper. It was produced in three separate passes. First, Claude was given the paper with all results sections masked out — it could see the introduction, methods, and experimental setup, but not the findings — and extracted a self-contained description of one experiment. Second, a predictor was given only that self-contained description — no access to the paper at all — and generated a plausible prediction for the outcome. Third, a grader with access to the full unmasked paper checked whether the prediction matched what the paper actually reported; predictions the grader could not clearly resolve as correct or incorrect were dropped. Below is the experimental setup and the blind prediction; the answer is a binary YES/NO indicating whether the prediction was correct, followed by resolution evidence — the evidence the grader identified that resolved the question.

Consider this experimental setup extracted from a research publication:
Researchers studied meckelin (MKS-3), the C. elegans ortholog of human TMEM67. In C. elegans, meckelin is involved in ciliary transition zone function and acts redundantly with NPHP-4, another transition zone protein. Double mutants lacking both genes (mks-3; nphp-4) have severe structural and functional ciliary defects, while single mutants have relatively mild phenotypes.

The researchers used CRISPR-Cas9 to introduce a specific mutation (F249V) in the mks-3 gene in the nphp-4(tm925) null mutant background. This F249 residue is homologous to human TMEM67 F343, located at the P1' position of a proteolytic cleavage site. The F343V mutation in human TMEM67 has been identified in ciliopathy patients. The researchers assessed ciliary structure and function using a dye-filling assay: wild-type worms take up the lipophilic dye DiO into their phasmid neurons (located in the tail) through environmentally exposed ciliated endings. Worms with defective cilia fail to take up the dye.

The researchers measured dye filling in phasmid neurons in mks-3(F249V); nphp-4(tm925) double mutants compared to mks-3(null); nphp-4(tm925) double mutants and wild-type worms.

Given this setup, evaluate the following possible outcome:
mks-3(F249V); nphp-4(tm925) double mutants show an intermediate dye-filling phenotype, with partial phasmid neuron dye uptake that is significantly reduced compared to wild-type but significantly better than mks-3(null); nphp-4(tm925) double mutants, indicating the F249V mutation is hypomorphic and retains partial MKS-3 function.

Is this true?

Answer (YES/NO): NO